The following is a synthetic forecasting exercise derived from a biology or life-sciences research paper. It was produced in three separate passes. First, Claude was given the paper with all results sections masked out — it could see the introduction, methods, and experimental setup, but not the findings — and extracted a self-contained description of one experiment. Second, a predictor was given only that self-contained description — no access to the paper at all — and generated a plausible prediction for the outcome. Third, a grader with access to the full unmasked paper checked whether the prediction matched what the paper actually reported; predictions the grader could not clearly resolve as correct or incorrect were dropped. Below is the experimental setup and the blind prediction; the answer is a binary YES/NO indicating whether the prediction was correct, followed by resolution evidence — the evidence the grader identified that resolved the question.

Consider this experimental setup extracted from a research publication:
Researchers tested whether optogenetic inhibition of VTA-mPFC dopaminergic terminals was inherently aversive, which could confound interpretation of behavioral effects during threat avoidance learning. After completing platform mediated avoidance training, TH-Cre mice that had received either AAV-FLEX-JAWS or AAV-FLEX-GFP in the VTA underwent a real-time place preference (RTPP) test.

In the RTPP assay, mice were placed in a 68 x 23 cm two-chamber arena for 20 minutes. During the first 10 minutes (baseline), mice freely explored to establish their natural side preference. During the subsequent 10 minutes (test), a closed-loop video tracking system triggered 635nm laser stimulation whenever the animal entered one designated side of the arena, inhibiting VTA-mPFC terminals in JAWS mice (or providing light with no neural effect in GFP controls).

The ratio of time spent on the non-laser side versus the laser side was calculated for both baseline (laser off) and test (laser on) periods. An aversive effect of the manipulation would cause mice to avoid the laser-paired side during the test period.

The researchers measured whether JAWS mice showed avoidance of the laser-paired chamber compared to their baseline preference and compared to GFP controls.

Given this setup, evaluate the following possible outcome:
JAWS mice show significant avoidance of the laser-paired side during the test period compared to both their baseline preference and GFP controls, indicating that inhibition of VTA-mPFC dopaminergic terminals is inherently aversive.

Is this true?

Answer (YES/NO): NO